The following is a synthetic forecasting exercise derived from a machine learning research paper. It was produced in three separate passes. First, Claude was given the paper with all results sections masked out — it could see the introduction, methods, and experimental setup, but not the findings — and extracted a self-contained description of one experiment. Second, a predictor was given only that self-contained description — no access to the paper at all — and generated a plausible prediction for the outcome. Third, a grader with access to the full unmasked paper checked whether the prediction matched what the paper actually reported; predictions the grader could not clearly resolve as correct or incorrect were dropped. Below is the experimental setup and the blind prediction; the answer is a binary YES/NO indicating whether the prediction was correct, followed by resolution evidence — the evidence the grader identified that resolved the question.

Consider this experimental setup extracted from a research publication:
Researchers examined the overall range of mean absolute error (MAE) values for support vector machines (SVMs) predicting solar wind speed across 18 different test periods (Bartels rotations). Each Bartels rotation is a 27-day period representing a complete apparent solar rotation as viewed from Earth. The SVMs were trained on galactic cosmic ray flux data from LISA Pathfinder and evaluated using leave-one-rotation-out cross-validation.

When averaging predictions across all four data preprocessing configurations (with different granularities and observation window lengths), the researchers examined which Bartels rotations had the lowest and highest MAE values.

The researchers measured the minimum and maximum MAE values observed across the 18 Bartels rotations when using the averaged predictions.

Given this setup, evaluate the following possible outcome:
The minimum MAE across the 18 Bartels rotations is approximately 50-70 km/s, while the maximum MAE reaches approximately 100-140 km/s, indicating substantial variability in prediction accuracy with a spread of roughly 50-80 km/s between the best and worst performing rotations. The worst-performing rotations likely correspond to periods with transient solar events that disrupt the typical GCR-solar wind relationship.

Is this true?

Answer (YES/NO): NO